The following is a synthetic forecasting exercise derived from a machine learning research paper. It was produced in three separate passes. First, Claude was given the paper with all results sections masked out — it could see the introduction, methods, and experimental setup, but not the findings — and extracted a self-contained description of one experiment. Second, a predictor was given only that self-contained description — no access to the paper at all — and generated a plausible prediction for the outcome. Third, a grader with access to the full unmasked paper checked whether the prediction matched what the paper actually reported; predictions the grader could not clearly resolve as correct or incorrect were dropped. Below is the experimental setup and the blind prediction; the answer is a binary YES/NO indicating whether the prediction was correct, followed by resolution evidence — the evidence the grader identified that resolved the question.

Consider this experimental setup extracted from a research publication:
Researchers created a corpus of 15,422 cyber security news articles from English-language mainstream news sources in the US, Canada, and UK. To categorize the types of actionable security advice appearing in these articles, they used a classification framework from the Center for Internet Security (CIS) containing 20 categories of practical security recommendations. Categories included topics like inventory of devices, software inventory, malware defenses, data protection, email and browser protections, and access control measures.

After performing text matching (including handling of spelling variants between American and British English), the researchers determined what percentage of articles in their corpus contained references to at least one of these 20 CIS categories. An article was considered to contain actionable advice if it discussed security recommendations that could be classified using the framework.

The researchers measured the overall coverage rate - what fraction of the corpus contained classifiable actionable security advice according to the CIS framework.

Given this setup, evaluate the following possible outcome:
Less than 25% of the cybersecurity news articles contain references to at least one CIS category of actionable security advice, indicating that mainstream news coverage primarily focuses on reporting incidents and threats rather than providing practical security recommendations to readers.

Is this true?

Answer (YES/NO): NO